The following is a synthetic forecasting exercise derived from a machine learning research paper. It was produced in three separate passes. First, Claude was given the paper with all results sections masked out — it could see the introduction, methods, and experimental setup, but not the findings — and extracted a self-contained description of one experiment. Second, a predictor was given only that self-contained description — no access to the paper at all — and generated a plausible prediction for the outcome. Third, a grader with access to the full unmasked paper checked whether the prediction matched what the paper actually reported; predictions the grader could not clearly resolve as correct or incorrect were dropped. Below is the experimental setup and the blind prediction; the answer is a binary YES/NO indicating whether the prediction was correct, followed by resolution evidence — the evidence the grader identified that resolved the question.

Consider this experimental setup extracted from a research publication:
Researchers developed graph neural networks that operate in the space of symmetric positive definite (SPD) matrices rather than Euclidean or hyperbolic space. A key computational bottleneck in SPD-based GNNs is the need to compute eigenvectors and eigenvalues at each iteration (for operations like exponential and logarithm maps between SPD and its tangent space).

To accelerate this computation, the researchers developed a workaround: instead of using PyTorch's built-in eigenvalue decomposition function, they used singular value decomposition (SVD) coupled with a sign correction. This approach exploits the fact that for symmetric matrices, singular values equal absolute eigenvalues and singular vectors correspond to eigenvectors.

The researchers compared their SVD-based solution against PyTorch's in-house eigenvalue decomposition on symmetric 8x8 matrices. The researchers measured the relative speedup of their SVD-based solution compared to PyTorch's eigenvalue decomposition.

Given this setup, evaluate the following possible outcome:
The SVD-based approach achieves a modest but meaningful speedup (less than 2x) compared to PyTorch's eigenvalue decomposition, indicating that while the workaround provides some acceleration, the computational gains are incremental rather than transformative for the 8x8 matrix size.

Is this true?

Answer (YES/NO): NO